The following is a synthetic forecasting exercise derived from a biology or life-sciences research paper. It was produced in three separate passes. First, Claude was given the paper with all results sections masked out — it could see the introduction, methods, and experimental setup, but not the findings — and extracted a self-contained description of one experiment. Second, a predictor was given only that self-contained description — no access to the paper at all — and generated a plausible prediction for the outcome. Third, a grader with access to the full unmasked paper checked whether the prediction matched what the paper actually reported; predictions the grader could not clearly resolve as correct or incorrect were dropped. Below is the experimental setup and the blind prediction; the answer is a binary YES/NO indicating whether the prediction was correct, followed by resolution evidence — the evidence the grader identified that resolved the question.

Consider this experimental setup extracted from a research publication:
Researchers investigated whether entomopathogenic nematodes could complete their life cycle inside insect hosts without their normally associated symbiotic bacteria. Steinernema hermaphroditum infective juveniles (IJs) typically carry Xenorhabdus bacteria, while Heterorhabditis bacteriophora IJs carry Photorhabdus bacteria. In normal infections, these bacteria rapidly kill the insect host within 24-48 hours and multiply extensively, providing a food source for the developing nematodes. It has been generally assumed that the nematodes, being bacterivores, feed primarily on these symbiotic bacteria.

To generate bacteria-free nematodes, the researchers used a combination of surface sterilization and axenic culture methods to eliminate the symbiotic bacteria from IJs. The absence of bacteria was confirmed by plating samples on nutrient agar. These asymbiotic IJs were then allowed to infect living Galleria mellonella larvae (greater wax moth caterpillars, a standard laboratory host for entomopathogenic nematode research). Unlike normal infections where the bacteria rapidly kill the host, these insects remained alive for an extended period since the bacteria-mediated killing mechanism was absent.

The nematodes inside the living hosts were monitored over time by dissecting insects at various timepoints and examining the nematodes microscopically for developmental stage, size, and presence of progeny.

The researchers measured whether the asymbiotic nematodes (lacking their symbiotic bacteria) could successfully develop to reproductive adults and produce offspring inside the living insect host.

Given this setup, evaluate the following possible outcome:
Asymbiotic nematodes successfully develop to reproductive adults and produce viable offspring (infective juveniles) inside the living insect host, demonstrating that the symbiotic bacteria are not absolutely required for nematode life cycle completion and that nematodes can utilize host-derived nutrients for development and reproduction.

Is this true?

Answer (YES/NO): YES